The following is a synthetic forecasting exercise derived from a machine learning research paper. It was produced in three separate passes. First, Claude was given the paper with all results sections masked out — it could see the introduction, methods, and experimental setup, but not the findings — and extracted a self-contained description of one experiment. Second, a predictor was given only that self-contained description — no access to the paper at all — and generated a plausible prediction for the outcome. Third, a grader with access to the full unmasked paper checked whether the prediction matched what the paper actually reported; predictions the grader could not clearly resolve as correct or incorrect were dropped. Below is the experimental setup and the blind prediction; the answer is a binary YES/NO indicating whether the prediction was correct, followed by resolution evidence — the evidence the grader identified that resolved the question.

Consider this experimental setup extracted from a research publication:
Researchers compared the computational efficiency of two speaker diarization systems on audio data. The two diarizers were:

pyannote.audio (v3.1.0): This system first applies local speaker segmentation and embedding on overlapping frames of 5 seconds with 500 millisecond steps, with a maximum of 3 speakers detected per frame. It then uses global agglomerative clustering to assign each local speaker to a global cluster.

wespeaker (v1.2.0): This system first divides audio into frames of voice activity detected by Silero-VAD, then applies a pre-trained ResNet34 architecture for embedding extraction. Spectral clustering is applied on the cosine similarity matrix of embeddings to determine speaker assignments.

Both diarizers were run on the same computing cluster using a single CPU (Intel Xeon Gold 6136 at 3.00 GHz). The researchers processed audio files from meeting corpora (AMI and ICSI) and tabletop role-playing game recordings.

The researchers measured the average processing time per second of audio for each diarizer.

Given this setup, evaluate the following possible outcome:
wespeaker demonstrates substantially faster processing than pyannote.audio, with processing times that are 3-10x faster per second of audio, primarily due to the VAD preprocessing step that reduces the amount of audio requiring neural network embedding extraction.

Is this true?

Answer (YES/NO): NO